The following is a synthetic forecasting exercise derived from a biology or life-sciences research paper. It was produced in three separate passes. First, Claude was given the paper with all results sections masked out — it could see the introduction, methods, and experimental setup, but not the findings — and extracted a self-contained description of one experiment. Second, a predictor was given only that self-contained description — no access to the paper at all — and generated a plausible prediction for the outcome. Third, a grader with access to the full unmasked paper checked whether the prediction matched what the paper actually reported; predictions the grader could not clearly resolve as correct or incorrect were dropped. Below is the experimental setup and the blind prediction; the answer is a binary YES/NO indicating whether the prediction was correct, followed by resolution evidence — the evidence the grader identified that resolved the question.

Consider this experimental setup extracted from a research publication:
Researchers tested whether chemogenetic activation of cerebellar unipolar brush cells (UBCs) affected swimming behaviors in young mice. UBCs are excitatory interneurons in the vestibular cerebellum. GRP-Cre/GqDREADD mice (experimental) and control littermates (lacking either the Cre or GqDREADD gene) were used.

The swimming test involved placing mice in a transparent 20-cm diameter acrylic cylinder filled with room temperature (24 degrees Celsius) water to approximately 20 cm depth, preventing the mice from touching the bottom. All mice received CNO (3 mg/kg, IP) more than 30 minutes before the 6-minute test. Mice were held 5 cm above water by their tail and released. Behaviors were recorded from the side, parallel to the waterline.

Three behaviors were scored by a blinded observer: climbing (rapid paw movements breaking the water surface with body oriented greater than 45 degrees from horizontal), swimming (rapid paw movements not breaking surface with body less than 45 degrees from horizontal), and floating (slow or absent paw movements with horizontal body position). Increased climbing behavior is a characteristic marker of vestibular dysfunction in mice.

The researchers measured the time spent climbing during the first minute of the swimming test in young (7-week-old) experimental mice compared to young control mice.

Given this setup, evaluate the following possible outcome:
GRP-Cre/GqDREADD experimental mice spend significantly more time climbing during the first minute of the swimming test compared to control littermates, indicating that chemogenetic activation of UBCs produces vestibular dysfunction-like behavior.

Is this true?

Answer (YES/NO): NO